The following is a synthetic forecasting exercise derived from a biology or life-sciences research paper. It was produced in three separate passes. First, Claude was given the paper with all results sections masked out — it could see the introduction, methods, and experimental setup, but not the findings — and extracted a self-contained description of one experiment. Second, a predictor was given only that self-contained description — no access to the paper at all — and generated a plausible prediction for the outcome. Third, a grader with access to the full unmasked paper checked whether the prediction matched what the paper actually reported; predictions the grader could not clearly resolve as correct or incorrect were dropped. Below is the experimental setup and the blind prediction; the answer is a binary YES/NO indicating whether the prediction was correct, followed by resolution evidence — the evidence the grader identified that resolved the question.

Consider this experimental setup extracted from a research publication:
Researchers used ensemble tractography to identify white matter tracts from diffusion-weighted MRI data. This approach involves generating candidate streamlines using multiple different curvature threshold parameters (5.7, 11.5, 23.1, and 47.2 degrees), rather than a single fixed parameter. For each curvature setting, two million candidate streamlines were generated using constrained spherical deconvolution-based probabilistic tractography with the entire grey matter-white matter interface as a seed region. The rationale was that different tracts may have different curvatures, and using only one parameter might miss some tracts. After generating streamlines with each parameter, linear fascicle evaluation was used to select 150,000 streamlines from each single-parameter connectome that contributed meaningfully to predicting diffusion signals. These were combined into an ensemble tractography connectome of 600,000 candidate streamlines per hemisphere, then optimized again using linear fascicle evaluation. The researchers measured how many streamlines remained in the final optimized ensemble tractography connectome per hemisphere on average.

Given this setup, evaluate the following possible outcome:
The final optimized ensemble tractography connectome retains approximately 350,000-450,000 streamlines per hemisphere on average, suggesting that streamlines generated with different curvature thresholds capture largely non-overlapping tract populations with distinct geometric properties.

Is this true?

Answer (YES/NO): NO